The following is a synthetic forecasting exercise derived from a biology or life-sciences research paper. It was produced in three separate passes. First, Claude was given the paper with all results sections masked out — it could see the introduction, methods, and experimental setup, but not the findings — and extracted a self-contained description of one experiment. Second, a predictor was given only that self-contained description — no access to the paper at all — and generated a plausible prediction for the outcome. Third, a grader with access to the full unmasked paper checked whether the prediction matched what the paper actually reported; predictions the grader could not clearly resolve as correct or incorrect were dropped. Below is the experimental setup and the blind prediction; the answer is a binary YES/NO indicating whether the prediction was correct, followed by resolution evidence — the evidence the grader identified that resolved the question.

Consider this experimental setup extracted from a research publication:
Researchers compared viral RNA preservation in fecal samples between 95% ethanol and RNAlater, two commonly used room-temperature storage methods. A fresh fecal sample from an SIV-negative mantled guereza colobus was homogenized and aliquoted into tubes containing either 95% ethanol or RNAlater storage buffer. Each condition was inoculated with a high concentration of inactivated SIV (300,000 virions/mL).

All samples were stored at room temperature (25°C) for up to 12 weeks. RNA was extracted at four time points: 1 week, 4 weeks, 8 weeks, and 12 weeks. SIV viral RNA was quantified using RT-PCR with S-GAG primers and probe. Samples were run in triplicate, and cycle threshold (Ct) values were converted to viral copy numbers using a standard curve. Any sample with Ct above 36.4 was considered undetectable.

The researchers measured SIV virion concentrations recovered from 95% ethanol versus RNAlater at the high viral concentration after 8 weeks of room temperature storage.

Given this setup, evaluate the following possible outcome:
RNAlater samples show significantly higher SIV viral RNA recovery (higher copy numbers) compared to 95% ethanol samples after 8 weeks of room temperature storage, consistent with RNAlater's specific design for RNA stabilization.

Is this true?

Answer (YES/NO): YES